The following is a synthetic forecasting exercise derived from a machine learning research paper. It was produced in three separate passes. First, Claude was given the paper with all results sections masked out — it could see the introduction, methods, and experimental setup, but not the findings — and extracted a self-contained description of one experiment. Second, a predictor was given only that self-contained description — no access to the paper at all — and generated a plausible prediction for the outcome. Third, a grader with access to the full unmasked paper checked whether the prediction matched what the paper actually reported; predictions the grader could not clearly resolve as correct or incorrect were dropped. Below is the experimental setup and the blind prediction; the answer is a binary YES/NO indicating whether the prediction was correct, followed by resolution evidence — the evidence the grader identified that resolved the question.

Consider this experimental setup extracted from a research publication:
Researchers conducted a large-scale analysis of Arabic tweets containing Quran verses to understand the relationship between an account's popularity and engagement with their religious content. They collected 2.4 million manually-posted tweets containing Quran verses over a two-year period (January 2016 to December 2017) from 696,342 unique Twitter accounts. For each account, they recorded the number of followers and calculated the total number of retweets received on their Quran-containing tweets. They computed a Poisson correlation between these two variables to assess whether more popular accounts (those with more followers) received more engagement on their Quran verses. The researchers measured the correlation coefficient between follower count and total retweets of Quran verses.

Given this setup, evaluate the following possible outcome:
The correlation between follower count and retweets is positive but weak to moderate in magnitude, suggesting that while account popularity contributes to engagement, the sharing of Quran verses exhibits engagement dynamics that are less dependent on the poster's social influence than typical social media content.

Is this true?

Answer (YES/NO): NO